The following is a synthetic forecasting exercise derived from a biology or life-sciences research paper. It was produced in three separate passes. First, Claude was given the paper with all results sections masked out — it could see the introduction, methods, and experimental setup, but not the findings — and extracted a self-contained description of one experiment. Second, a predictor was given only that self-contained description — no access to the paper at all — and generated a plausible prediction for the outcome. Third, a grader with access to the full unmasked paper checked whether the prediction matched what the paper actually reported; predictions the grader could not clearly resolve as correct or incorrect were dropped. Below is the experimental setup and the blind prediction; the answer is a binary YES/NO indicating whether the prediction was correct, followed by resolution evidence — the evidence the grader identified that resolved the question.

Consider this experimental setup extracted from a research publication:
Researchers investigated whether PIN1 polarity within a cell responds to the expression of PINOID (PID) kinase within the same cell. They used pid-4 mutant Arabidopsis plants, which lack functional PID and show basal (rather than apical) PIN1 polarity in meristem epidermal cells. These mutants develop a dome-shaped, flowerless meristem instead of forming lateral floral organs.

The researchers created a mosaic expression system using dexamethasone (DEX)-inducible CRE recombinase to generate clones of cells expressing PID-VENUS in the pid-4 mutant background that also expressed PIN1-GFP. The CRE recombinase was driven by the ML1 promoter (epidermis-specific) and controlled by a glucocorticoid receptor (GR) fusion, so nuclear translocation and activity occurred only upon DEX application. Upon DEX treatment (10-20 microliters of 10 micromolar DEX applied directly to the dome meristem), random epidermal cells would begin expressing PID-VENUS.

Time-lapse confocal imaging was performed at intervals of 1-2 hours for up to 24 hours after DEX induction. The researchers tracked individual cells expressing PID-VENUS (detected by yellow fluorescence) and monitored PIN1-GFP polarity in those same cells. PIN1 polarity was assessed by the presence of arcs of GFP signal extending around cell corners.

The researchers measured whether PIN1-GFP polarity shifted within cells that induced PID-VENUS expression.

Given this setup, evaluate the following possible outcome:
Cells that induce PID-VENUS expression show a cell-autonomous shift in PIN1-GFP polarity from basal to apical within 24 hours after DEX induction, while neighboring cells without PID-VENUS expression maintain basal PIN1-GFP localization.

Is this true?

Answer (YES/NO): YES